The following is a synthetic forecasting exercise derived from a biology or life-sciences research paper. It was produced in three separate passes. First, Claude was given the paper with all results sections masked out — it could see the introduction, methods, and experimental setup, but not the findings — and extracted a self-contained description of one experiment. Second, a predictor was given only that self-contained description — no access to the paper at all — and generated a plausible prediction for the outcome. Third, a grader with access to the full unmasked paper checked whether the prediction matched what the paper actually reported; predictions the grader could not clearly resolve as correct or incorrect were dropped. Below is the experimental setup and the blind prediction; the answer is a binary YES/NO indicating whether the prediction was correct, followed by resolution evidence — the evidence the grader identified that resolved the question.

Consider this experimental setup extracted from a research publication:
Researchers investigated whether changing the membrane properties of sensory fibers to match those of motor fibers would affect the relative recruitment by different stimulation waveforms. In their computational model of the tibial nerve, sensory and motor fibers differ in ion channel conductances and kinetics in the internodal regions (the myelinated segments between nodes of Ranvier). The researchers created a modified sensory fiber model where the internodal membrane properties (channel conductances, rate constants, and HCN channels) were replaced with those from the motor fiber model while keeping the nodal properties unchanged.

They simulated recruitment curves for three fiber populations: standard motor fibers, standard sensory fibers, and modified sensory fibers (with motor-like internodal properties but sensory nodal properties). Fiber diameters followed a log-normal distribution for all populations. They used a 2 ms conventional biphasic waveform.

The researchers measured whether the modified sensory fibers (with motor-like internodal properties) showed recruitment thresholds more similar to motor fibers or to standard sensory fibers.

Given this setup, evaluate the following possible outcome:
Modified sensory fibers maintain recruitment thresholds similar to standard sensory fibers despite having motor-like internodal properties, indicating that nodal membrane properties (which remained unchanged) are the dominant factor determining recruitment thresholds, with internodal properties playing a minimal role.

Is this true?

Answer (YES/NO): NO